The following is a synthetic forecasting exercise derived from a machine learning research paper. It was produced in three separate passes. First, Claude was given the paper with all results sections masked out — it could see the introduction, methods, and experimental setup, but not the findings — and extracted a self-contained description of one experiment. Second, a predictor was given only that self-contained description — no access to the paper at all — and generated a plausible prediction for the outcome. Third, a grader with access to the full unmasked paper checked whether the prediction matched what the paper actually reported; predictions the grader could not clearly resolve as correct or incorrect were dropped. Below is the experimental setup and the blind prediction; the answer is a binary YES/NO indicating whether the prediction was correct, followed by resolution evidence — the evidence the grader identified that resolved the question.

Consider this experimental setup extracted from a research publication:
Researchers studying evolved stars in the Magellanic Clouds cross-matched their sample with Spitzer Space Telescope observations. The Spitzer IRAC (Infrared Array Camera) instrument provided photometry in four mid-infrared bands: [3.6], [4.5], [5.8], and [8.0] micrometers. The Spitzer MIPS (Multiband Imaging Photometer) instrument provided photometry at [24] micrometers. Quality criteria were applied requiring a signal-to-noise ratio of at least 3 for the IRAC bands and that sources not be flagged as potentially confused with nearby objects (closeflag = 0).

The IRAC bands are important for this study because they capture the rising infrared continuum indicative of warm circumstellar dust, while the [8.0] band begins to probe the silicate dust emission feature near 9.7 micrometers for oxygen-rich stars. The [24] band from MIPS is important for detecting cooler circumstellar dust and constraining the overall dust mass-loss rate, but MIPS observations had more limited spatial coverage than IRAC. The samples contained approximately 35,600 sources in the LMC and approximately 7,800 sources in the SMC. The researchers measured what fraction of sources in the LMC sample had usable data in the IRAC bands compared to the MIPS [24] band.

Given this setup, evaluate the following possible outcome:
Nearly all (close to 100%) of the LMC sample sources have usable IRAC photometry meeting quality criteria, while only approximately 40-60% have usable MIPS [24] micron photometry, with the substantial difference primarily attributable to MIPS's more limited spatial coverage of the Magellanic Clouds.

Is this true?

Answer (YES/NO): NO